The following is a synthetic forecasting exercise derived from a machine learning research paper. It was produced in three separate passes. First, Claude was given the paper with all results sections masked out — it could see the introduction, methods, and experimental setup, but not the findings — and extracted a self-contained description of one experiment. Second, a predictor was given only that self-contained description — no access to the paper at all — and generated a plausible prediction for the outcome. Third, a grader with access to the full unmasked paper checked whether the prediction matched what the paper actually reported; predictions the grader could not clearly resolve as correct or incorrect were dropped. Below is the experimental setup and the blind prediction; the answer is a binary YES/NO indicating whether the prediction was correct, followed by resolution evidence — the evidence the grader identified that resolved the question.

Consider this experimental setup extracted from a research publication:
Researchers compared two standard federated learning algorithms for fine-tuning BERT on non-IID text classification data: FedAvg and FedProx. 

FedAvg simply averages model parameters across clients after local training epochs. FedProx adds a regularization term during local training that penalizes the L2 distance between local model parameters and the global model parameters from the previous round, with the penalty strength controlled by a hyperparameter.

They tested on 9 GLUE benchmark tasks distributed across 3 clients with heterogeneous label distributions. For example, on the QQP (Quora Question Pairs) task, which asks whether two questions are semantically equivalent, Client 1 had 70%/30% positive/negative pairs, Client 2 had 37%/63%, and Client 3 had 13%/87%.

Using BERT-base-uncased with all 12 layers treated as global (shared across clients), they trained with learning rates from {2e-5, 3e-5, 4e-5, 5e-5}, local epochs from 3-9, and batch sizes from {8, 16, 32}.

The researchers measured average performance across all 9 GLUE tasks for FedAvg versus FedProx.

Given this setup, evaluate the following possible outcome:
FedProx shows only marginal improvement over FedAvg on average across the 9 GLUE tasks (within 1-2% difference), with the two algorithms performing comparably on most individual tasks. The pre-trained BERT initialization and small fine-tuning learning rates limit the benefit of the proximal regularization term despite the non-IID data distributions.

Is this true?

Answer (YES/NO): YES